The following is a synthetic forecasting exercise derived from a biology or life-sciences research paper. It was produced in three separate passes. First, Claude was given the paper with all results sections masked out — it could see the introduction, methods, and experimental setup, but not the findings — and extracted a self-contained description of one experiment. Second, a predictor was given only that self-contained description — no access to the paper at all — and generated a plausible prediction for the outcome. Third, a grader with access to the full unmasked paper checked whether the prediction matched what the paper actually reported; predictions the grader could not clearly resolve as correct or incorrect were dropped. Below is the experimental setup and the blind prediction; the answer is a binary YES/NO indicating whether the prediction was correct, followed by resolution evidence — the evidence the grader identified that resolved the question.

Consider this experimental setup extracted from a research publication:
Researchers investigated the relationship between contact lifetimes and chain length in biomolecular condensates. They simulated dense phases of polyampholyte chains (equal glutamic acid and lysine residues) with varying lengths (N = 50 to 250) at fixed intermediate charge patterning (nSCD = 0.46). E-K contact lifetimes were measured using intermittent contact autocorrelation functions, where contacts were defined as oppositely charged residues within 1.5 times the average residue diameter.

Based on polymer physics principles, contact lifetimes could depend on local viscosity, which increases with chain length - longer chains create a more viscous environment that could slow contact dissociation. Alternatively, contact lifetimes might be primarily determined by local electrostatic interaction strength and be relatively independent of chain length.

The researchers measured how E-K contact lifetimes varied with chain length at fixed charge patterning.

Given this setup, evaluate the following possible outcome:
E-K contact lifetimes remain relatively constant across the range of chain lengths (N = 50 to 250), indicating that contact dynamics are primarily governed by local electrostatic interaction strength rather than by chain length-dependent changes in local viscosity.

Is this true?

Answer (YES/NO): NO